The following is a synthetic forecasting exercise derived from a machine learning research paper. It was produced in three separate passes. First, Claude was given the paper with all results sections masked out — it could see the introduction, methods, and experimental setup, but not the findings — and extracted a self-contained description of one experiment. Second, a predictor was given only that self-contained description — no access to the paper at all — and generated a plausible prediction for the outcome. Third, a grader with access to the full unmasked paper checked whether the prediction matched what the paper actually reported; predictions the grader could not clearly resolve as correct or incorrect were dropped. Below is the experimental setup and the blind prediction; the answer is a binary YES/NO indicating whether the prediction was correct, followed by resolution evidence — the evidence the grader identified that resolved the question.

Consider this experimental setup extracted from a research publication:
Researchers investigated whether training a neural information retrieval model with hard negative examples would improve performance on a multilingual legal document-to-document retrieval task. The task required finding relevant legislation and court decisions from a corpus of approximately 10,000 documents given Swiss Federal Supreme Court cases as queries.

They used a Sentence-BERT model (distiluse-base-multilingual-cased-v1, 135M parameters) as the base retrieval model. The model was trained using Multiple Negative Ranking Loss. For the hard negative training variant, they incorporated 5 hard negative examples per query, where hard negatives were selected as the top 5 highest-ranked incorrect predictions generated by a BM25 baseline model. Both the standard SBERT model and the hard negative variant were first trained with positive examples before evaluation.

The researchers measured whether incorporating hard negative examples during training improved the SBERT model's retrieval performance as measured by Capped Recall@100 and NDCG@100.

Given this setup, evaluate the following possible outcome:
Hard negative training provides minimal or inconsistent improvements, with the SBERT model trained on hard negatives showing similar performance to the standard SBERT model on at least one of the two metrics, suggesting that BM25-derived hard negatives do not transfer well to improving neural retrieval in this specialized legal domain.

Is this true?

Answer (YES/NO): NO